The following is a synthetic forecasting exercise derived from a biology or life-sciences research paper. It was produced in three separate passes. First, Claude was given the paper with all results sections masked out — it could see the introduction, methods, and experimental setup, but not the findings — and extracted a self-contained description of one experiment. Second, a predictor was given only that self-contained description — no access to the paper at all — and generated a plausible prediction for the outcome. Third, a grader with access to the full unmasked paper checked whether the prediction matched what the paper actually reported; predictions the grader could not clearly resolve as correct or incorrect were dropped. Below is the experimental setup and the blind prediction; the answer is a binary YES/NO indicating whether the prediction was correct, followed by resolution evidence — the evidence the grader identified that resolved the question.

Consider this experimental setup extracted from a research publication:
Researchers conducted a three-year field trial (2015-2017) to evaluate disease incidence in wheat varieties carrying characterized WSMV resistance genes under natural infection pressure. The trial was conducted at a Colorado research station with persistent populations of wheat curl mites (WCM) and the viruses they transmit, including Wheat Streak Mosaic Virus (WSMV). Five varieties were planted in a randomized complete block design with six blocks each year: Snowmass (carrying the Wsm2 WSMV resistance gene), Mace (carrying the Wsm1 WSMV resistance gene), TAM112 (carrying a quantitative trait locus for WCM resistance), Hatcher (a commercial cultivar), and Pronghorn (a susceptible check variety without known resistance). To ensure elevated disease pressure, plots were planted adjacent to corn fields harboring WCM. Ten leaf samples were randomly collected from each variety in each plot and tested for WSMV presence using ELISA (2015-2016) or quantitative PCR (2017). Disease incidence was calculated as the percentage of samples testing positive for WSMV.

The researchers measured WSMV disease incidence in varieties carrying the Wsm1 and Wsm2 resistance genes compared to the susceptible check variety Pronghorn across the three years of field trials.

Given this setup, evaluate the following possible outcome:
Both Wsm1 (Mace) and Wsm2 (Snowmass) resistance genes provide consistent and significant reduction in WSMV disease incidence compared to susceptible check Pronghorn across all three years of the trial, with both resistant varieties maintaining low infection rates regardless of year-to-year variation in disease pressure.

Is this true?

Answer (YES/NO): NO